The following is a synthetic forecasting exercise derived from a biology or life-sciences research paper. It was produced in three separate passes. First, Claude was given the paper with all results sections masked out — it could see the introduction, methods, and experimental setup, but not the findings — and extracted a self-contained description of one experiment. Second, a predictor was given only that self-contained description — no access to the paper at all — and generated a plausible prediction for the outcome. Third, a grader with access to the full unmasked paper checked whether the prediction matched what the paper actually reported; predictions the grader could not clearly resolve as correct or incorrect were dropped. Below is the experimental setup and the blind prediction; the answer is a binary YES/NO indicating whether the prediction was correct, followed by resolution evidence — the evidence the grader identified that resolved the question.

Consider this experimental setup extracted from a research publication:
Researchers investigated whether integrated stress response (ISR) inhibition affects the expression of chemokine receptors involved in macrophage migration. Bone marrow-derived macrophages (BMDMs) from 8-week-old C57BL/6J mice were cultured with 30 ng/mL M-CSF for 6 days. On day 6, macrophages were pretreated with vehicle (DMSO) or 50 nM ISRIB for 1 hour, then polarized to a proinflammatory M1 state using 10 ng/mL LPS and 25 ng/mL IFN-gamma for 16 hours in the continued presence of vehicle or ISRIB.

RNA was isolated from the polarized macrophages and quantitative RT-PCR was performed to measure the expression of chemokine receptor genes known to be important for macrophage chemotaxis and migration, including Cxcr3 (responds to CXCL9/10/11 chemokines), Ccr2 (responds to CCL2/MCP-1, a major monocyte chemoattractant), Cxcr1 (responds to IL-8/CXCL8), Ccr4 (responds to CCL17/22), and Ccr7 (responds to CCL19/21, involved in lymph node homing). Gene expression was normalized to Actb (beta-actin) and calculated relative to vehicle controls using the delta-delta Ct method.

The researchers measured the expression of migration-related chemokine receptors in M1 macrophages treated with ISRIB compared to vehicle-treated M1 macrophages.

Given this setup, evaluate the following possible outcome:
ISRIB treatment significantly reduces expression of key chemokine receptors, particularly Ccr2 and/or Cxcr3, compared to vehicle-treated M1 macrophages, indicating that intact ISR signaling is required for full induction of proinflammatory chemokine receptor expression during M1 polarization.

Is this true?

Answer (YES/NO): YES